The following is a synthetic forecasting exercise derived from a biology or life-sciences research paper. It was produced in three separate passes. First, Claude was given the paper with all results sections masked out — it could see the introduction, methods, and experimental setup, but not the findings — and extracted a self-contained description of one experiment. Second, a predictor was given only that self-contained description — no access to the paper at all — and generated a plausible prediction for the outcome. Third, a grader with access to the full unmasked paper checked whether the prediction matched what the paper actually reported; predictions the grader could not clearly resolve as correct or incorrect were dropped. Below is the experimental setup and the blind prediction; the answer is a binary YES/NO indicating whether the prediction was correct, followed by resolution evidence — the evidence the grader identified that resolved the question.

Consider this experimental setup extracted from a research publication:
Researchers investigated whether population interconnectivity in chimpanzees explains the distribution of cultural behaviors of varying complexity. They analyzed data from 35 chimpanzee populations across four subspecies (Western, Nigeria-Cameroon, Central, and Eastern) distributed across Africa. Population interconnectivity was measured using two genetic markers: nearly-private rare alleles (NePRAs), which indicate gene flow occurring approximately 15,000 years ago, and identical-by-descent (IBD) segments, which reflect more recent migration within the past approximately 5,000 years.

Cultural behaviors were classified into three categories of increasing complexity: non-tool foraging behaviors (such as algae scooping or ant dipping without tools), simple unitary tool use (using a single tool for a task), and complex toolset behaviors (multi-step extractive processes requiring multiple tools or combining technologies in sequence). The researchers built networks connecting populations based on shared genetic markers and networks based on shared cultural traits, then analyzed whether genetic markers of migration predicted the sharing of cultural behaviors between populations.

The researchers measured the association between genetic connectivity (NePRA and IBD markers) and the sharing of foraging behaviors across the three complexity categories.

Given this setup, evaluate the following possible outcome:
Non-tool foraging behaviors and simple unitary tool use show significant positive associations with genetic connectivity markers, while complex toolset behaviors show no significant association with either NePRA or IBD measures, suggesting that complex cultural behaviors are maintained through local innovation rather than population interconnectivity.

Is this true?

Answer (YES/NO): NO